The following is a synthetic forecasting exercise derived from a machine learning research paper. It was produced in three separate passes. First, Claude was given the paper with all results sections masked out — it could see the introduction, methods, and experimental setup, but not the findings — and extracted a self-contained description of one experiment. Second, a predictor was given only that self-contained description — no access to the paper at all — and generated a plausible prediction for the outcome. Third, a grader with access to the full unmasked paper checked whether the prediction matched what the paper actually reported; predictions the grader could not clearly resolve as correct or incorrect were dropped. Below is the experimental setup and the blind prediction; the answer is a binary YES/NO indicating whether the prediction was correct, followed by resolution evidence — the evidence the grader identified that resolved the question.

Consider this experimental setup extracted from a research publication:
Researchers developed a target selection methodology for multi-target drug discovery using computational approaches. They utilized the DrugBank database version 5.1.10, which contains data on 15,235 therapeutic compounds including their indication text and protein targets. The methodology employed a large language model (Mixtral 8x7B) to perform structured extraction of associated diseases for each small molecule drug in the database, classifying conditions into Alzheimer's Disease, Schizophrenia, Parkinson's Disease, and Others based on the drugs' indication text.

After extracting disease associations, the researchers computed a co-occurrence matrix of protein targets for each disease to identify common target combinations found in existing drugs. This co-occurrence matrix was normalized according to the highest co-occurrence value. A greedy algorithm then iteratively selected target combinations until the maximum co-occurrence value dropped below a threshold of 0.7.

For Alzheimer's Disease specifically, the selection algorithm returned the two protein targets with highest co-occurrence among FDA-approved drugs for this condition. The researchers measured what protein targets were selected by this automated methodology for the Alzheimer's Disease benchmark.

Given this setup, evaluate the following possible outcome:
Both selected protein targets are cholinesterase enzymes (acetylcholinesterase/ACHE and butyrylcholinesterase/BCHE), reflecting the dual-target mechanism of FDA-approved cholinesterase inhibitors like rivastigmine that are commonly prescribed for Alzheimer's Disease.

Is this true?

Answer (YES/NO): NO